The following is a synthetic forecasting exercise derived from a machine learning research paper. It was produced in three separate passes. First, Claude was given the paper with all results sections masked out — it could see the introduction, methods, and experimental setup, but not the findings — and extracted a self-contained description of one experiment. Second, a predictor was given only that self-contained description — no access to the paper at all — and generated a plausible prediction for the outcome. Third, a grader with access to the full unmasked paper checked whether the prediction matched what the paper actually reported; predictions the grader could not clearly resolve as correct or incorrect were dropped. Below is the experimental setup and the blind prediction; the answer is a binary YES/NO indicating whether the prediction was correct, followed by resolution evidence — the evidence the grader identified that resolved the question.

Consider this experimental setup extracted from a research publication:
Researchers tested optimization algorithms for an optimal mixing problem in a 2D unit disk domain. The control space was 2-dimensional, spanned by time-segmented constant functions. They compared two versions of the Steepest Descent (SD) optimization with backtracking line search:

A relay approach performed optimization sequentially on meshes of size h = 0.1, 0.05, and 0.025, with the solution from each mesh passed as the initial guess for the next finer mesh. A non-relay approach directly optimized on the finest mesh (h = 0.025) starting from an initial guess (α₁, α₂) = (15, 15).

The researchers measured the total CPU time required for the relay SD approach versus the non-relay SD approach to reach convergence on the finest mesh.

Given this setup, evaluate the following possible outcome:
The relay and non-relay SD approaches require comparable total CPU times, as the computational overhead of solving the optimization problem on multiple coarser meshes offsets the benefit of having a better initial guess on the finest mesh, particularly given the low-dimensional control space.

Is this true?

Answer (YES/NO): NO